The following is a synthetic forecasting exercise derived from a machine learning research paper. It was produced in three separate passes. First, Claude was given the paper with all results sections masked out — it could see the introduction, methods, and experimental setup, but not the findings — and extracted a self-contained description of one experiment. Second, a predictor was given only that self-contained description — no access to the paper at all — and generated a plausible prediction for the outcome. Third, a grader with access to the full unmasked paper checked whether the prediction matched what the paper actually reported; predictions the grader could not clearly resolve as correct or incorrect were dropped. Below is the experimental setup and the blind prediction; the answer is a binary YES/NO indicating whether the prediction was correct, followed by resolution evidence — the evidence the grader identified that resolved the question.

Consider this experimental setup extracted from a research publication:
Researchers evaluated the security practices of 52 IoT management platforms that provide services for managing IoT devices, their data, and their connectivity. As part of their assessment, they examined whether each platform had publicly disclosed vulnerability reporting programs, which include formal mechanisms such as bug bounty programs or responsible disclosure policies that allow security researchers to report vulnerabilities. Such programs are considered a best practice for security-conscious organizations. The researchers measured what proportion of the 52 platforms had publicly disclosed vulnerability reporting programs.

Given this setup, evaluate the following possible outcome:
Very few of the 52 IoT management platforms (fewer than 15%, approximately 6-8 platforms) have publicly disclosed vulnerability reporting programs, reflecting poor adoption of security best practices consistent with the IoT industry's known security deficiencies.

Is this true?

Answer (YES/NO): NO